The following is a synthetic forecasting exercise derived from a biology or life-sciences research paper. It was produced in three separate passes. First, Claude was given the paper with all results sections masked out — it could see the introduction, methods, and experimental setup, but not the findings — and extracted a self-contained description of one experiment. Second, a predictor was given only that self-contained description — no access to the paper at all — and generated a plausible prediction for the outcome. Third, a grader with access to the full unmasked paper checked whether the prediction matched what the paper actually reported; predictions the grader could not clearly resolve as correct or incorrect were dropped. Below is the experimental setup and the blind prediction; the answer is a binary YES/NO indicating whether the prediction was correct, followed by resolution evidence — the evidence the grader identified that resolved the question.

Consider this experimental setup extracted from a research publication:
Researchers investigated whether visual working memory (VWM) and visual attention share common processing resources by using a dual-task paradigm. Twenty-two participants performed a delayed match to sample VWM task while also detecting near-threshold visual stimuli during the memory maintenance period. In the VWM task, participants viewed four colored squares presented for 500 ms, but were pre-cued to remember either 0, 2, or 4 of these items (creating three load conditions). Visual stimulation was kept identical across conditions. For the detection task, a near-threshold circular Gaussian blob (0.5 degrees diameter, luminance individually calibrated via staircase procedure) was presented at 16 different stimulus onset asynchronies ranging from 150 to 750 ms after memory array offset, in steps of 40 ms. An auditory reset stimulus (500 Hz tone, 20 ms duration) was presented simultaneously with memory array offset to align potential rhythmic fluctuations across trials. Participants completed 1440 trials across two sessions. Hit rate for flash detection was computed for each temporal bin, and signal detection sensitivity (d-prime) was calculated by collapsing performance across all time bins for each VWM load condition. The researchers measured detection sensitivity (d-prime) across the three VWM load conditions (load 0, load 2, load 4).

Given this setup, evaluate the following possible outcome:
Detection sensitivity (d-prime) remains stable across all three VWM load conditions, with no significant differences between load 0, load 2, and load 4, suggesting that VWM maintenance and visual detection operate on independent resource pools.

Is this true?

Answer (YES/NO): NO